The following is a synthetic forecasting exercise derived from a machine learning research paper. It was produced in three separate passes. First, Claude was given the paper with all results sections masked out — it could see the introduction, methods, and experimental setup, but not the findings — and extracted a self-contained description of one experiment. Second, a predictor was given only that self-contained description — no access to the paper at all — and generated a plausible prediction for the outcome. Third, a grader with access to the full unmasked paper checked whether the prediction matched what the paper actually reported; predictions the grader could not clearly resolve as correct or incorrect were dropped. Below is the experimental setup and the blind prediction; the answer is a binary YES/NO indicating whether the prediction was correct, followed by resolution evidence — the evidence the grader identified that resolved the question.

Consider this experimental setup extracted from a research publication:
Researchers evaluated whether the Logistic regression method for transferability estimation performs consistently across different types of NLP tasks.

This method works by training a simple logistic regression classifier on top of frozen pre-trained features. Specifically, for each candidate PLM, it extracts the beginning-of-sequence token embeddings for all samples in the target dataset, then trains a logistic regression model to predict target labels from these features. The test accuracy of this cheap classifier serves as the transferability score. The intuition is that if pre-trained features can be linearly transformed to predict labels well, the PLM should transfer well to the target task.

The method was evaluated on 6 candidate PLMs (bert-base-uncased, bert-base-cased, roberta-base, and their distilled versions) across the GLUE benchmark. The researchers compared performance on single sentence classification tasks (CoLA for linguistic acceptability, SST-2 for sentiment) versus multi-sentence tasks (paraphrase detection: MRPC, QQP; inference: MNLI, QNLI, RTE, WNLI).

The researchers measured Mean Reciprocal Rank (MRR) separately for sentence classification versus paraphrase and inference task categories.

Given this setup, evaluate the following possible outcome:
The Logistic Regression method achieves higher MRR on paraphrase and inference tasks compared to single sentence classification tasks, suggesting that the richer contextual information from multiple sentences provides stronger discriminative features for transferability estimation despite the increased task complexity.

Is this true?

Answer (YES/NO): YES